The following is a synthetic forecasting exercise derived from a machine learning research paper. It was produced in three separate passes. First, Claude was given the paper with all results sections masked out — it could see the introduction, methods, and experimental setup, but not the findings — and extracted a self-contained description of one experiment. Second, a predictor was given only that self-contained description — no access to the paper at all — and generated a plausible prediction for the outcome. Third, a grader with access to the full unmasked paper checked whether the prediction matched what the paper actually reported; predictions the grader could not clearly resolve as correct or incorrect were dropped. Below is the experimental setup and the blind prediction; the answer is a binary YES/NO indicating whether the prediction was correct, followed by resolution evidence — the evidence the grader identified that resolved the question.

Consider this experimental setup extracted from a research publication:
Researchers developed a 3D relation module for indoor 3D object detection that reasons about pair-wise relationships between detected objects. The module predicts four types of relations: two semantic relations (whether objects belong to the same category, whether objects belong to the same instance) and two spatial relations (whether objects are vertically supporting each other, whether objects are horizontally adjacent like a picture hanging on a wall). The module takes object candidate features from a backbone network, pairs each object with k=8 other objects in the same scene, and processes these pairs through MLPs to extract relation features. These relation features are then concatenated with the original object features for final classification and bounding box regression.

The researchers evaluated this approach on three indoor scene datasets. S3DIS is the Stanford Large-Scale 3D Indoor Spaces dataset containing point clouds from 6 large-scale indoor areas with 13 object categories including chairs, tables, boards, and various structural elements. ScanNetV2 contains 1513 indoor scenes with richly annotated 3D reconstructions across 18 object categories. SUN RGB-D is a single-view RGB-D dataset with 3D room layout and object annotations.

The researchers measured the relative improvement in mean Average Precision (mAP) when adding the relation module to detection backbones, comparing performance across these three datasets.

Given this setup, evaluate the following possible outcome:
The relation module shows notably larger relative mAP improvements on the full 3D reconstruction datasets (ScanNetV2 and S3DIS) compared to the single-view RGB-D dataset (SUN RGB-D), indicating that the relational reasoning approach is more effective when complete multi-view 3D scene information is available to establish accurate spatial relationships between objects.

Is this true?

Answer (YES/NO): NO